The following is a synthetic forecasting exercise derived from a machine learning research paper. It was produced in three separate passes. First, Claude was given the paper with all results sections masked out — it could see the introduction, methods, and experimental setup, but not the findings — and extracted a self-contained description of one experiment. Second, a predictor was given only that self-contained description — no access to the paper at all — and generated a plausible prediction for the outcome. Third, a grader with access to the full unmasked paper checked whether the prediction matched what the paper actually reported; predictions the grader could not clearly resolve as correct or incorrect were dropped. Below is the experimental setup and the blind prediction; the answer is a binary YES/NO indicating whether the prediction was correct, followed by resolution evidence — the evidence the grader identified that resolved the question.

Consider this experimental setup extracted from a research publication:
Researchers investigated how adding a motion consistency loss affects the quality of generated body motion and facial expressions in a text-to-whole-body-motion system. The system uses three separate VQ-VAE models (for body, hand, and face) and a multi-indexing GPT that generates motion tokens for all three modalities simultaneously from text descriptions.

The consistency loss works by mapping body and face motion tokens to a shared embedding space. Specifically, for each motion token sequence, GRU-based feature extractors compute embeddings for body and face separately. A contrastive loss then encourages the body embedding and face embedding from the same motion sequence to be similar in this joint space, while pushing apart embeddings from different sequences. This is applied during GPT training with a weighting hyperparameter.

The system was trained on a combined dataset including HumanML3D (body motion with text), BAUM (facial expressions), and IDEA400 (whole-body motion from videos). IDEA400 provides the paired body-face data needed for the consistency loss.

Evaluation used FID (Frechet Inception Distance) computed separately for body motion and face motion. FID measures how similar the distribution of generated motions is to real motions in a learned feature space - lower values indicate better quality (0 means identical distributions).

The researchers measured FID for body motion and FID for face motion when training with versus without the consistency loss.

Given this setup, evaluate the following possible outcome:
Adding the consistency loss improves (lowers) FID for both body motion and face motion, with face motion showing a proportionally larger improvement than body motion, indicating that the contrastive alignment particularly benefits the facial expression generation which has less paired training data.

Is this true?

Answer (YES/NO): NO